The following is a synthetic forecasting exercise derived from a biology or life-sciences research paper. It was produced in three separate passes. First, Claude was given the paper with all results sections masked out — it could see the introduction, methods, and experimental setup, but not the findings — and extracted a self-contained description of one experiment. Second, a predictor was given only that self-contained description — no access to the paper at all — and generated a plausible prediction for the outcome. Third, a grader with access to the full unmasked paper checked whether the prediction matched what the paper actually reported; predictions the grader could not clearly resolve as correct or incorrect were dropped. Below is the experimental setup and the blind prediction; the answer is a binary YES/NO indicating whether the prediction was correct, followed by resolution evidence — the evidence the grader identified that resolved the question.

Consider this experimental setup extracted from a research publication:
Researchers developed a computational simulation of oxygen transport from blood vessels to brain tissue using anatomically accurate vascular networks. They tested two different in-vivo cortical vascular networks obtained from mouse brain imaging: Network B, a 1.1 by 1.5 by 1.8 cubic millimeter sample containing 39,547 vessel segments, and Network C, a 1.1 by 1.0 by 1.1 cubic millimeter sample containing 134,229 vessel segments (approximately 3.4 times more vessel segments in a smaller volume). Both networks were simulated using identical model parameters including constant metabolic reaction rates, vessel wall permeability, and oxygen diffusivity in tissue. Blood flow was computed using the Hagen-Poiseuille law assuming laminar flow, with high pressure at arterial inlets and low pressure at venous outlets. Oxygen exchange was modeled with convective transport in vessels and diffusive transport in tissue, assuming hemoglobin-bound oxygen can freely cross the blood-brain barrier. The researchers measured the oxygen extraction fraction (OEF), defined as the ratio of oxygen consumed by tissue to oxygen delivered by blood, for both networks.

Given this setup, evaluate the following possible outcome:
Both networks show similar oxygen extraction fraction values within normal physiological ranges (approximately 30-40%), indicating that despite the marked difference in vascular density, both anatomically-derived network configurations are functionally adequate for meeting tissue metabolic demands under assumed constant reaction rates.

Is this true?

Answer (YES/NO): NO